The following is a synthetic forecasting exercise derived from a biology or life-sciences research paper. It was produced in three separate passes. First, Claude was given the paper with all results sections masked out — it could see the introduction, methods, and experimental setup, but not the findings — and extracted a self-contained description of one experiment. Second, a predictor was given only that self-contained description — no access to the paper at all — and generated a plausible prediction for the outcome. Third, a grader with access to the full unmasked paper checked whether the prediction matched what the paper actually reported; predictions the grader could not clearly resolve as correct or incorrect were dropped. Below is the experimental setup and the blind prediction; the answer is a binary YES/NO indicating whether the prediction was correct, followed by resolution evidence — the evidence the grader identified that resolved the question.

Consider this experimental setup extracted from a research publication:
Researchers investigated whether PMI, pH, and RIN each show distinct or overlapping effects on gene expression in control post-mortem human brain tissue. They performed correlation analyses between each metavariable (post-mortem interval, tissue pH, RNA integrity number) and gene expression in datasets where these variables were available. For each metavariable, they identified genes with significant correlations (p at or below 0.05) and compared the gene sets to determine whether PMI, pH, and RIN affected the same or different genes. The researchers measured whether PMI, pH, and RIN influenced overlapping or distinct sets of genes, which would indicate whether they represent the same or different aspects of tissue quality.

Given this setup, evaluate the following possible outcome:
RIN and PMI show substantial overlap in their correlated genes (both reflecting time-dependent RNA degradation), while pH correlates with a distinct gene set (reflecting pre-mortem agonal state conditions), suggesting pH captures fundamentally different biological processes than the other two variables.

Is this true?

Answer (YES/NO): NO